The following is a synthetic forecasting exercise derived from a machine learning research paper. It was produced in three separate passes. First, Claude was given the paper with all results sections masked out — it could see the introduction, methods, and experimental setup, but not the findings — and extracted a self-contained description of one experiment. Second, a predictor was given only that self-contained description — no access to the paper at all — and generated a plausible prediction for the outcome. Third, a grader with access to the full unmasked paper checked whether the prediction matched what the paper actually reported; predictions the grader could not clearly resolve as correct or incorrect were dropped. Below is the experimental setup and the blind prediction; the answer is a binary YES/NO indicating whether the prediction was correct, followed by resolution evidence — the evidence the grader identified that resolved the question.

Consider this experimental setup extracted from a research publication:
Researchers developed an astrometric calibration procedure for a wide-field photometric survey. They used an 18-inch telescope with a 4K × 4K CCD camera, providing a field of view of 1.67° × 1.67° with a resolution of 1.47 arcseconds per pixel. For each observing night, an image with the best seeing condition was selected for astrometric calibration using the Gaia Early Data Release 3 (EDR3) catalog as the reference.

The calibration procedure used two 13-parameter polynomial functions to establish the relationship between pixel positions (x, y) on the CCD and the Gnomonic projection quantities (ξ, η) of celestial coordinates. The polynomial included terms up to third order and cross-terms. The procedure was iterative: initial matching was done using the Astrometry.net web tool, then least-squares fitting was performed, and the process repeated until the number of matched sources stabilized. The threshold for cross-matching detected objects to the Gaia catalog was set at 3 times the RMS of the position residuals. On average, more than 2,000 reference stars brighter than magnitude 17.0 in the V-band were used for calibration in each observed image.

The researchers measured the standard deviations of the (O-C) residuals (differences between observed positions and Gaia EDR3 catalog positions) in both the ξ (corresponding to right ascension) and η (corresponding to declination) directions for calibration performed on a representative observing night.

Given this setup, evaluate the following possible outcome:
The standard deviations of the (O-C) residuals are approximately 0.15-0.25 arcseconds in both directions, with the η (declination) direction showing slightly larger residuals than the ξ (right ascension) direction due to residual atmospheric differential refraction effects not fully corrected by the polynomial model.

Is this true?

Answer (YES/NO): YES